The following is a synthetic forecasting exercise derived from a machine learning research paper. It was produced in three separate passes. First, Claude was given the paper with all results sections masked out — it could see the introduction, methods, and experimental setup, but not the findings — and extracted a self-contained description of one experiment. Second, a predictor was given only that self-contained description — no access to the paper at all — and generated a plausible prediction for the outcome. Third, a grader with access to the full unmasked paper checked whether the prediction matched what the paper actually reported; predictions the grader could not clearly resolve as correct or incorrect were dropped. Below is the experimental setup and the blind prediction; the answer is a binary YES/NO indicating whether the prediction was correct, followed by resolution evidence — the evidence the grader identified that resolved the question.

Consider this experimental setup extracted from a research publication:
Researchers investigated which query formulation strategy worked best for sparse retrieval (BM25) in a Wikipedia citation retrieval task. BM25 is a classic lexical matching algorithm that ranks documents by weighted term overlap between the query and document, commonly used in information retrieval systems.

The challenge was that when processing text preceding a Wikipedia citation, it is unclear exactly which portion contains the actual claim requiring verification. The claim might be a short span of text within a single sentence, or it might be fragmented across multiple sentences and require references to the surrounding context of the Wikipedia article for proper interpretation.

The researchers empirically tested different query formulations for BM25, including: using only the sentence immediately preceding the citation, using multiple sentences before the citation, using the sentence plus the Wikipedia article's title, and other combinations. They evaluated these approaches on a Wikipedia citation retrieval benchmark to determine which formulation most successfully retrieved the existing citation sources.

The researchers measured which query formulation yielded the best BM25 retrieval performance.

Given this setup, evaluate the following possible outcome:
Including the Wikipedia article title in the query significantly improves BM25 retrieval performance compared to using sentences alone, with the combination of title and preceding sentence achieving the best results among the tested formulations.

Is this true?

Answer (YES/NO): YES